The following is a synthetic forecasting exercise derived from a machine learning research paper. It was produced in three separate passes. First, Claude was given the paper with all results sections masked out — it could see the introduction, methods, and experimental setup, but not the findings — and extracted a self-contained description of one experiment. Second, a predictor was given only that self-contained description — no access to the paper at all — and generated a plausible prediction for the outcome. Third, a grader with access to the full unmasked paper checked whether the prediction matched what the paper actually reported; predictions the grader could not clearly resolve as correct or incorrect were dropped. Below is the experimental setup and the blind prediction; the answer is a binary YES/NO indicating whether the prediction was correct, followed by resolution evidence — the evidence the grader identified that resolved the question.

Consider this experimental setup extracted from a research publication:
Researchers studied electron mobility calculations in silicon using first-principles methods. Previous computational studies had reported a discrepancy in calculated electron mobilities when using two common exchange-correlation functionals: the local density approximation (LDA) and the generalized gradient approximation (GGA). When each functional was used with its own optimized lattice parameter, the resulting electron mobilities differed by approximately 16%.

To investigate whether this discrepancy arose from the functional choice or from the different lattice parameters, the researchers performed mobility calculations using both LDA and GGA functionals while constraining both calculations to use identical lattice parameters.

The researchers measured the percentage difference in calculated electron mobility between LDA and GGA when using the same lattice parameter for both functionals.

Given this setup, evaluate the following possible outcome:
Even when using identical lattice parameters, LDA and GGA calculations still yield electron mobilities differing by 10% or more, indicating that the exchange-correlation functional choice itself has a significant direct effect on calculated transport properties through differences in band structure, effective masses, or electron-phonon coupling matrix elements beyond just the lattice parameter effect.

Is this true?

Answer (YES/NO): NO